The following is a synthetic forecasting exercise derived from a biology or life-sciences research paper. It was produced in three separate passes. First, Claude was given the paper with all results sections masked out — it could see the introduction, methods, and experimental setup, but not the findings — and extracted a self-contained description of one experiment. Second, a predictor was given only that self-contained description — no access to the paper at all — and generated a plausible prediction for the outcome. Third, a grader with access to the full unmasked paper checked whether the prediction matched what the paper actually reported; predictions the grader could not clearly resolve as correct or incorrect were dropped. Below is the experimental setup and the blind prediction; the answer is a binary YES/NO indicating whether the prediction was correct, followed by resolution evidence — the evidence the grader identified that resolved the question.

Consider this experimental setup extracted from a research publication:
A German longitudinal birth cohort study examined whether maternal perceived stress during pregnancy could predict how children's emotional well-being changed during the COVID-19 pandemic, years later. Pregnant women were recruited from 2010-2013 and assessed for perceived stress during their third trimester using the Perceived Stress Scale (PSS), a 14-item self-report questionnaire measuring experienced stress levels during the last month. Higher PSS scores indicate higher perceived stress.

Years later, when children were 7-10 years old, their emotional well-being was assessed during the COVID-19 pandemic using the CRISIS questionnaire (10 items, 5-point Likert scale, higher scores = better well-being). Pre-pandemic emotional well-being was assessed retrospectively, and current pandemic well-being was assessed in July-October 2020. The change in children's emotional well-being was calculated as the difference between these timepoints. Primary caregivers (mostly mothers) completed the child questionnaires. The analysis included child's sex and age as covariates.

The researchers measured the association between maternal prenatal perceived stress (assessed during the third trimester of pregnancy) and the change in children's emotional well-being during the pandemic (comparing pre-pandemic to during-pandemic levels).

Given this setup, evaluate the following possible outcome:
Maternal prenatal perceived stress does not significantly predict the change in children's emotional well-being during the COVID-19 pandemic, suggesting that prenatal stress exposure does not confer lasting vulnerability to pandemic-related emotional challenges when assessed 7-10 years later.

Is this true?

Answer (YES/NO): NO